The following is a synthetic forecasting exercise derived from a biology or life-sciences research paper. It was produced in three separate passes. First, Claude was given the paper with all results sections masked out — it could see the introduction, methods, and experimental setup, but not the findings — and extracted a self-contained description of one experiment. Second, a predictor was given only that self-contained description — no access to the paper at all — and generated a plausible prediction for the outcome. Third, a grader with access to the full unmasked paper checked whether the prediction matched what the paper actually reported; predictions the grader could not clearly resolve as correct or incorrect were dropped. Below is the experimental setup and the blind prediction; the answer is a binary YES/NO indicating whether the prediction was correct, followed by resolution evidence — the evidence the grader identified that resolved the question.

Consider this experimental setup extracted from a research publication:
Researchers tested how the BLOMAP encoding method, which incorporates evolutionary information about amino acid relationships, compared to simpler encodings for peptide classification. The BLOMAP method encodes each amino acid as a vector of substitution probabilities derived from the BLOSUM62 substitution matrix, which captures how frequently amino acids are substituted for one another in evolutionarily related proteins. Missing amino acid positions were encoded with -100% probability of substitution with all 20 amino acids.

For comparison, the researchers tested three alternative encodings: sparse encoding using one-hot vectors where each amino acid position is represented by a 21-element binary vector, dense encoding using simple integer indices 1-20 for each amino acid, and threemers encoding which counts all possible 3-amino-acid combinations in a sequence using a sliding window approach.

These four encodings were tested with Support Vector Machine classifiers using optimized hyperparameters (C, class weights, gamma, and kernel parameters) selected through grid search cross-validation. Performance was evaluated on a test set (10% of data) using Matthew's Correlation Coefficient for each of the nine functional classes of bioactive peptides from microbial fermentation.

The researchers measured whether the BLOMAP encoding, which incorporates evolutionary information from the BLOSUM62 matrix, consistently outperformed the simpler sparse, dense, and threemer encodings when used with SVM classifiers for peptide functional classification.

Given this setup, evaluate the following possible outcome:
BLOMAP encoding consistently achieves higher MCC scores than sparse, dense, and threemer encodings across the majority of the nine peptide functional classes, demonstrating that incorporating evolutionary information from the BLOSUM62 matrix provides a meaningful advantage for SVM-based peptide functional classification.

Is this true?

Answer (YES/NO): NO